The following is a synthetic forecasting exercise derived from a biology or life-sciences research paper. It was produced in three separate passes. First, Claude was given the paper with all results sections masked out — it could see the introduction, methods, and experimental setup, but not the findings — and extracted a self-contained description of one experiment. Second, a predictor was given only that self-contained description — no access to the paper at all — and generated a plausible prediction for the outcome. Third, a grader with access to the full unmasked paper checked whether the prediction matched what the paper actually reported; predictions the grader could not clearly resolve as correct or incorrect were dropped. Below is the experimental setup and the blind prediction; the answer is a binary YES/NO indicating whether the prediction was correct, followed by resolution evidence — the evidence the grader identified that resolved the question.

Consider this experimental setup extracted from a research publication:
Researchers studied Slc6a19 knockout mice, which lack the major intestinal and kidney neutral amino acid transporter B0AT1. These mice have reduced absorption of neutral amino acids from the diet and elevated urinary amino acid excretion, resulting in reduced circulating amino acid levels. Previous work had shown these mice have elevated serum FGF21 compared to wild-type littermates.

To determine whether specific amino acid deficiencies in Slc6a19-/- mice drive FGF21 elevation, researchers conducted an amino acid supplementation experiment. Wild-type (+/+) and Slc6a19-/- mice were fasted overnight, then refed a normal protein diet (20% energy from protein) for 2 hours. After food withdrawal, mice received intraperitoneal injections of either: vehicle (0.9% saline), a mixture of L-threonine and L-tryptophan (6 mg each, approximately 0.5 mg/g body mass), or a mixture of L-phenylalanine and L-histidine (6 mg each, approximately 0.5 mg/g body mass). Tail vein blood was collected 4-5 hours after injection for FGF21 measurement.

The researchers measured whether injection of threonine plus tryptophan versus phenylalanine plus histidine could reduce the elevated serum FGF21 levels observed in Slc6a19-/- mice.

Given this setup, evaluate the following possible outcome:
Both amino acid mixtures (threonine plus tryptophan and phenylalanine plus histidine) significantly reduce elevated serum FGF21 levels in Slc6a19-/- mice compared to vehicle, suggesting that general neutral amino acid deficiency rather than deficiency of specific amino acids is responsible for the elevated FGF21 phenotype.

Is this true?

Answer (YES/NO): NO